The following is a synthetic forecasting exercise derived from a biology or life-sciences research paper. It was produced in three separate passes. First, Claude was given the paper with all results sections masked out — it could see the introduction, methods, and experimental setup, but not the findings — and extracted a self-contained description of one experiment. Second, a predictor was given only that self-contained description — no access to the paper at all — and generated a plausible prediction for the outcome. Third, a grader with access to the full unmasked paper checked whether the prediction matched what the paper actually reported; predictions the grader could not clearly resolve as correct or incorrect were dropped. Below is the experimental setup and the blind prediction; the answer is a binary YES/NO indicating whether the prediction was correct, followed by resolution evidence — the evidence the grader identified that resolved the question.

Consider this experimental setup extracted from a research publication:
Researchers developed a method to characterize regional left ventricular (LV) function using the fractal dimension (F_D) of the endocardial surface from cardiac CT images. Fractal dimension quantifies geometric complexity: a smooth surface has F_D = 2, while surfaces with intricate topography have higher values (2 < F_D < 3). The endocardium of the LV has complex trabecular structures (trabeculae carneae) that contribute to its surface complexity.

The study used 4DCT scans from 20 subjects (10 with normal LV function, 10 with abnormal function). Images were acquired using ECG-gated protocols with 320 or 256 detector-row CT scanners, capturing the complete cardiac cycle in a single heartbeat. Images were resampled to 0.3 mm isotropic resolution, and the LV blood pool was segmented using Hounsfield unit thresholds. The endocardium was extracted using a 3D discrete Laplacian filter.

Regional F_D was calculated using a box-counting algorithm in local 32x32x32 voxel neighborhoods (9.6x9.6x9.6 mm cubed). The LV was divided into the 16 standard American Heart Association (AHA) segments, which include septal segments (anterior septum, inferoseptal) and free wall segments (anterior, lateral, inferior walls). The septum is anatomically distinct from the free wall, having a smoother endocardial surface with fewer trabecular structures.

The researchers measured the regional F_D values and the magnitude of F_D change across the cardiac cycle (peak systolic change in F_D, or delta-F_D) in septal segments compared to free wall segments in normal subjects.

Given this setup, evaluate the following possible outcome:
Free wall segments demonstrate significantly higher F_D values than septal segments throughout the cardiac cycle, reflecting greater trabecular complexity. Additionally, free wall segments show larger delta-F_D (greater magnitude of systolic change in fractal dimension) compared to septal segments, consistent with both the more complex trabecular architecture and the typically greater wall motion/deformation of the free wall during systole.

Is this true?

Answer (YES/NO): YES